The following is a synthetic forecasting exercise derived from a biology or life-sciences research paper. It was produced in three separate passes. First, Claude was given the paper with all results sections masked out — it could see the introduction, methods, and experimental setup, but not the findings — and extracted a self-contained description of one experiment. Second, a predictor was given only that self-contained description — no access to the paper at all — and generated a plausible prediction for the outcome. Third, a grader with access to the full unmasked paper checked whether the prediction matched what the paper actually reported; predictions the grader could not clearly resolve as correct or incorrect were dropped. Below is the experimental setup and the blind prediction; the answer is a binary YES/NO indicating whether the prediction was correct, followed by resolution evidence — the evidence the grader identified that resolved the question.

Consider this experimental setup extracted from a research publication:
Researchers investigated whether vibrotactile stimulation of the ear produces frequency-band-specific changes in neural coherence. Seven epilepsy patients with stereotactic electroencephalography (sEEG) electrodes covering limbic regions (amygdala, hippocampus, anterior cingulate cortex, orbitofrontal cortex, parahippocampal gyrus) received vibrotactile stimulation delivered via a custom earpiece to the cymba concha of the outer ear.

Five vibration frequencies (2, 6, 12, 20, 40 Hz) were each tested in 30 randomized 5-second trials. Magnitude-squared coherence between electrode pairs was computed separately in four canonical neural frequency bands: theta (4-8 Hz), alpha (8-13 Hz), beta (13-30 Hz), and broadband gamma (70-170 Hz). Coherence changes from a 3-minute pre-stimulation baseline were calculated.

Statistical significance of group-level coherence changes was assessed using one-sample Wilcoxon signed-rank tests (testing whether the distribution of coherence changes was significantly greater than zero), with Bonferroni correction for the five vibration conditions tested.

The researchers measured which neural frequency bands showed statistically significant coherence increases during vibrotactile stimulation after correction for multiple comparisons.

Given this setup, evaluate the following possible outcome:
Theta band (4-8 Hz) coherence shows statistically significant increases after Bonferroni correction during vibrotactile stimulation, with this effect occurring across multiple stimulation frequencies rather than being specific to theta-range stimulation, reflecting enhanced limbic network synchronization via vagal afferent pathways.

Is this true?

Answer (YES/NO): YES